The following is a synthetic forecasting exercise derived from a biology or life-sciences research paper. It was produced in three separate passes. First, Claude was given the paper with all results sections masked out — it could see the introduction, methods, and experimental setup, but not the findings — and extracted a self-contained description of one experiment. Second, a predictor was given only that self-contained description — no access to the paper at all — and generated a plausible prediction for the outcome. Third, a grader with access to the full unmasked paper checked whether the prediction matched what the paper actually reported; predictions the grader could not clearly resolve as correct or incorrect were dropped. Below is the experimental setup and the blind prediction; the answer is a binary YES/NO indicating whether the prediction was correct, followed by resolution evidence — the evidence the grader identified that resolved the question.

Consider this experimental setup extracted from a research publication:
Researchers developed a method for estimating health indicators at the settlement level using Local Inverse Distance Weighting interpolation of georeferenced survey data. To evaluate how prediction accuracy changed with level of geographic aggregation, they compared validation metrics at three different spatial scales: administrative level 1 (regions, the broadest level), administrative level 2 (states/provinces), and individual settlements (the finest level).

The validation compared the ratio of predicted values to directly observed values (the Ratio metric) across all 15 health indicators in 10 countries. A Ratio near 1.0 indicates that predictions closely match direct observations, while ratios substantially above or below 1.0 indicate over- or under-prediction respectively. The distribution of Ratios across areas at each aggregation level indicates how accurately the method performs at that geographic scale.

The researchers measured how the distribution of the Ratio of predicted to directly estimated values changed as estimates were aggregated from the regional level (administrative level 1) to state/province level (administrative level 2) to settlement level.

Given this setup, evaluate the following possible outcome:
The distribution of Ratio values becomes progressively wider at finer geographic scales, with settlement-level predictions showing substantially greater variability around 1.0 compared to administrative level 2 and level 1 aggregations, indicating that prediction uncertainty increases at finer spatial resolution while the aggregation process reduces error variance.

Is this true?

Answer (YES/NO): NO